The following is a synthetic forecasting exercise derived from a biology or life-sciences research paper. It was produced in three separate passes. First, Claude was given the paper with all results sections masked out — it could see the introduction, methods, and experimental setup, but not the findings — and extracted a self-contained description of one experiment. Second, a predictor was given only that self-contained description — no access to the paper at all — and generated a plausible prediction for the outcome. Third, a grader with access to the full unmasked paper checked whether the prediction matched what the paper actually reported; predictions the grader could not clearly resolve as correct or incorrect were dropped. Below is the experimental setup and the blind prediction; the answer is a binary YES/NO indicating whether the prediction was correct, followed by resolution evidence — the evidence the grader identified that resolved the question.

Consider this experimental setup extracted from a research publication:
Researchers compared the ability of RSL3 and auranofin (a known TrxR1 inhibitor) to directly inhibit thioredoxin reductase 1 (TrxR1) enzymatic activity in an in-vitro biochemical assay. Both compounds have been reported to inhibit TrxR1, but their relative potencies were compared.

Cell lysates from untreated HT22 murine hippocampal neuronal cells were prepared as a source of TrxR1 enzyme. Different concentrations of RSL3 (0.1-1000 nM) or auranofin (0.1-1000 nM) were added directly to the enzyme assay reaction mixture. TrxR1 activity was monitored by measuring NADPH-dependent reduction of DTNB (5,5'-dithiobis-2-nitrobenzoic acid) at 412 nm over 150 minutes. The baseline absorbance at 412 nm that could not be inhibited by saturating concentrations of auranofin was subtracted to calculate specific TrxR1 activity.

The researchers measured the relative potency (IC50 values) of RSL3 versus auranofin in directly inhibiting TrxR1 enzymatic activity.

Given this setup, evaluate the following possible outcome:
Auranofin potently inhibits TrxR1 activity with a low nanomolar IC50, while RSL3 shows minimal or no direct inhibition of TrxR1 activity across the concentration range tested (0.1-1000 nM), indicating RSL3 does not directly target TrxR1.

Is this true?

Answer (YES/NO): NO